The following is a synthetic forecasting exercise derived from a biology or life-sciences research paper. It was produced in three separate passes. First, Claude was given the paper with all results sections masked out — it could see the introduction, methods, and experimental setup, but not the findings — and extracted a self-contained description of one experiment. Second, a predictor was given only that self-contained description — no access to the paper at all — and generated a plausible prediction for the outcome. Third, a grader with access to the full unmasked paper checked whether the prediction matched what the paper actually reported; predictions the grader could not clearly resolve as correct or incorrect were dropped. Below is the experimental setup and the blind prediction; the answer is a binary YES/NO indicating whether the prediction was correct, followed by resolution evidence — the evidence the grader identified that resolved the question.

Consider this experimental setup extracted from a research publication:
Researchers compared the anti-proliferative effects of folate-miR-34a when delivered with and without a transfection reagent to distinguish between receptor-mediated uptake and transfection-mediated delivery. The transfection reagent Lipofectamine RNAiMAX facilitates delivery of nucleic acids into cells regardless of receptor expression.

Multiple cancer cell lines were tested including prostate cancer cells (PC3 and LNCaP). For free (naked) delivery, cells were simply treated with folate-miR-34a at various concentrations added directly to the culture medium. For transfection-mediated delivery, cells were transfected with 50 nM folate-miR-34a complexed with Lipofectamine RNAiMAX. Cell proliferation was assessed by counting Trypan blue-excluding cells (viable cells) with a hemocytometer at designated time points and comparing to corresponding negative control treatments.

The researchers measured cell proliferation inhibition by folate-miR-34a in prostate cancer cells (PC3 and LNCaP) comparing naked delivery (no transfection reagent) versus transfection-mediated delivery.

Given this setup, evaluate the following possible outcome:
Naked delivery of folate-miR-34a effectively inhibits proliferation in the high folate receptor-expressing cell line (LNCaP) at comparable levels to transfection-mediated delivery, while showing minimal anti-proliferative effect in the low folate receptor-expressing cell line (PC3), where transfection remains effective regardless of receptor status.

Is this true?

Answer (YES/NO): NO